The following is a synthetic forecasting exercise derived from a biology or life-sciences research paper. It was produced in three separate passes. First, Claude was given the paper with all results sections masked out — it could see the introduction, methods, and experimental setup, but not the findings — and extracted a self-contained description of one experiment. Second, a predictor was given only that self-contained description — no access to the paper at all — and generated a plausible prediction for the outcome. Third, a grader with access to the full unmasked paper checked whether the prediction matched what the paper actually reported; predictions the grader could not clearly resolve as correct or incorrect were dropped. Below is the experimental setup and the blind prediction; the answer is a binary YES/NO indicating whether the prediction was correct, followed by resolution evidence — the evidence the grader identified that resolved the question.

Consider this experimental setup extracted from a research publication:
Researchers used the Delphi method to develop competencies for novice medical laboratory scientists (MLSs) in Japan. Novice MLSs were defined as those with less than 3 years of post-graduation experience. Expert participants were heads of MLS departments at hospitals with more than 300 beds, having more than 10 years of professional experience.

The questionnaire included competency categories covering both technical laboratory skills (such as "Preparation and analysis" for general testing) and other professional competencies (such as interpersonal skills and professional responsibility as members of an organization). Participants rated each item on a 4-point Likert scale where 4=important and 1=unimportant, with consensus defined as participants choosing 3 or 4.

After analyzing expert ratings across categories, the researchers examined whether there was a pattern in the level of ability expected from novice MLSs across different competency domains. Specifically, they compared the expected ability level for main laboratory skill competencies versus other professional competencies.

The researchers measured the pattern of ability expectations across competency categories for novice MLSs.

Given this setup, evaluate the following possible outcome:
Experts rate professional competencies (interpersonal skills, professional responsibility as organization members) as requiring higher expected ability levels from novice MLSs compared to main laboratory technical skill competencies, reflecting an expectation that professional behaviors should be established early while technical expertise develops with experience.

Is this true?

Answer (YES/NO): NO